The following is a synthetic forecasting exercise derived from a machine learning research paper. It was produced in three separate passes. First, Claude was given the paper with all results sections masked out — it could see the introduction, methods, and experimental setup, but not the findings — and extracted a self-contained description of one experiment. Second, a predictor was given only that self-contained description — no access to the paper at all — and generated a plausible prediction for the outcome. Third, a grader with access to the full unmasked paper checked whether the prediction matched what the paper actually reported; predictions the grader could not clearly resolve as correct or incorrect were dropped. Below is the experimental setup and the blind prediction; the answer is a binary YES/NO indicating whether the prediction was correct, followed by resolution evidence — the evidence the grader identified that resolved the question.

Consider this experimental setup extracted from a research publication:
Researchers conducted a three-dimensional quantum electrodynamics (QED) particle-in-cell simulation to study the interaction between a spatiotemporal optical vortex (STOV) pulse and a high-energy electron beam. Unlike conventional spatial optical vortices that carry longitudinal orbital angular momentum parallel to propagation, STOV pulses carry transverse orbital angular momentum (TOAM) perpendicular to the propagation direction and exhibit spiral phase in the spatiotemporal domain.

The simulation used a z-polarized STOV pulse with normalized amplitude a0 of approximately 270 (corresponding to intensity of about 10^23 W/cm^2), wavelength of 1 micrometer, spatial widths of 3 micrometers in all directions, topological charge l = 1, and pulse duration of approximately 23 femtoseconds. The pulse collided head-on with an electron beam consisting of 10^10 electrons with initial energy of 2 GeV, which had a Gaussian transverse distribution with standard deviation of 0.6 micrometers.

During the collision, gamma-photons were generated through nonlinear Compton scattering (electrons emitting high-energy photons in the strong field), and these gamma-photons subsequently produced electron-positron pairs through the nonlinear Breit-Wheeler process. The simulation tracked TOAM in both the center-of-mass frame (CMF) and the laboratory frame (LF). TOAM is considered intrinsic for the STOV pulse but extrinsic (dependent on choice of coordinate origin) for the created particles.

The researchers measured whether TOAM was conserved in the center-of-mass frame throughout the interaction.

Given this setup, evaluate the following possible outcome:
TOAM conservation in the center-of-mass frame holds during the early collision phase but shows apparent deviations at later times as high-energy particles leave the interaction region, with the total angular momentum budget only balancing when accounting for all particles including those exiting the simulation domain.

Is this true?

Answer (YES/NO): NO